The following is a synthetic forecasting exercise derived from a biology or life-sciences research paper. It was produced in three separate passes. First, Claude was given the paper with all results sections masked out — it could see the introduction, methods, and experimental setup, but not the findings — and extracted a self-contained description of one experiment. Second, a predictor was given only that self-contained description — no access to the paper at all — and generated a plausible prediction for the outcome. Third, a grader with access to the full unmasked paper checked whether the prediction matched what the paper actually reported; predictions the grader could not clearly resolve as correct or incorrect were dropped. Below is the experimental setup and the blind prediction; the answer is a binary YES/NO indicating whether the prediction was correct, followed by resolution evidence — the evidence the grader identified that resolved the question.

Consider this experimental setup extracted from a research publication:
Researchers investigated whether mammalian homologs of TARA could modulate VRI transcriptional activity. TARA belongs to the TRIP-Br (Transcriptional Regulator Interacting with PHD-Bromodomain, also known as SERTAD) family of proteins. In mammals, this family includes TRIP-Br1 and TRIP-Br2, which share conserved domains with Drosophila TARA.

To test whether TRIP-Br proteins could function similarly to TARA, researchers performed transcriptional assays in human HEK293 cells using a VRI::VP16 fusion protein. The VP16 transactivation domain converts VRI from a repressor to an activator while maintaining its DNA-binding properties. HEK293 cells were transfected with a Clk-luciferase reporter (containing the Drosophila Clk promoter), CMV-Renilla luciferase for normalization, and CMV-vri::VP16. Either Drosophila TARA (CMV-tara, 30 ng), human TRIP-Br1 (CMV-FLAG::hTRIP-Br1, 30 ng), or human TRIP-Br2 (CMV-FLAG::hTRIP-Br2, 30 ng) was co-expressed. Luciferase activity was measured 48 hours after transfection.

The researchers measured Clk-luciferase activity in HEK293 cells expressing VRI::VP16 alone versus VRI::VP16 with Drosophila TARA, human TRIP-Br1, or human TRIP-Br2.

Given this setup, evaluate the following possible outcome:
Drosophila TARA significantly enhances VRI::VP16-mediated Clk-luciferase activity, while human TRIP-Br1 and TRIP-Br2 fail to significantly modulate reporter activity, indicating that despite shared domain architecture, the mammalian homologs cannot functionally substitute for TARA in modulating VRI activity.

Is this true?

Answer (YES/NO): NO